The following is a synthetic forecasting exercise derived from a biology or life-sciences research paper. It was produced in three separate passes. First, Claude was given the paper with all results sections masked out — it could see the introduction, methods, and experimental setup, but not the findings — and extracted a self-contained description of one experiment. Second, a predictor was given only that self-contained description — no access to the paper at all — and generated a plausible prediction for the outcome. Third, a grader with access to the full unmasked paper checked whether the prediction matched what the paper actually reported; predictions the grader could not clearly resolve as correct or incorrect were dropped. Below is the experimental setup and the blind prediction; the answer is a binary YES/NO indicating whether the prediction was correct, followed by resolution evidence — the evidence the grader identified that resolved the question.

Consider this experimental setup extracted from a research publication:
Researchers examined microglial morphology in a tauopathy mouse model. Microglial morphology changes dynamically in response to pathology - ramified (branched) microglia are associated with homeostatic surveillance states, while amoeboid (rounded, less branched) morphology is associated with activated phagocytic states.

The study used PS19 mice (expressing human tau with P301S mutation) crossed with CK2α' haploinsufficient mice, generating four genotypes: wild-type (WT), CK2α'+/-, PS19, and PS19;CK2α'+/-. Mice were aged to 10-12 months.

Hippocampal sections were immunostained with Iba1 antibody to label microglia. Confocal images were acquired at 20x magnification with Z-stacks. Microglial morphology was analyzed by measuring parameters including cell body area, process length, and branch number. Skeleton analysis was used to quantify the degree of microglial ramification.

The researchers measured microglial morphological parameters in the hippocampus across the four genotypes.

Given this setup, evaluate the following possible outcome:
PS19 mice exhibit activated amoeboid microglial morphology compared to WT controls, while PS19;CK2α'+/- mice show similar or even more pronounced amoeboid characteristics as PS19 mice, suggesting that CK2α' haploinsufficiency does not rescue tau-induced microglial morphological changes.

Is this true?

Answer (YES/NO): NO